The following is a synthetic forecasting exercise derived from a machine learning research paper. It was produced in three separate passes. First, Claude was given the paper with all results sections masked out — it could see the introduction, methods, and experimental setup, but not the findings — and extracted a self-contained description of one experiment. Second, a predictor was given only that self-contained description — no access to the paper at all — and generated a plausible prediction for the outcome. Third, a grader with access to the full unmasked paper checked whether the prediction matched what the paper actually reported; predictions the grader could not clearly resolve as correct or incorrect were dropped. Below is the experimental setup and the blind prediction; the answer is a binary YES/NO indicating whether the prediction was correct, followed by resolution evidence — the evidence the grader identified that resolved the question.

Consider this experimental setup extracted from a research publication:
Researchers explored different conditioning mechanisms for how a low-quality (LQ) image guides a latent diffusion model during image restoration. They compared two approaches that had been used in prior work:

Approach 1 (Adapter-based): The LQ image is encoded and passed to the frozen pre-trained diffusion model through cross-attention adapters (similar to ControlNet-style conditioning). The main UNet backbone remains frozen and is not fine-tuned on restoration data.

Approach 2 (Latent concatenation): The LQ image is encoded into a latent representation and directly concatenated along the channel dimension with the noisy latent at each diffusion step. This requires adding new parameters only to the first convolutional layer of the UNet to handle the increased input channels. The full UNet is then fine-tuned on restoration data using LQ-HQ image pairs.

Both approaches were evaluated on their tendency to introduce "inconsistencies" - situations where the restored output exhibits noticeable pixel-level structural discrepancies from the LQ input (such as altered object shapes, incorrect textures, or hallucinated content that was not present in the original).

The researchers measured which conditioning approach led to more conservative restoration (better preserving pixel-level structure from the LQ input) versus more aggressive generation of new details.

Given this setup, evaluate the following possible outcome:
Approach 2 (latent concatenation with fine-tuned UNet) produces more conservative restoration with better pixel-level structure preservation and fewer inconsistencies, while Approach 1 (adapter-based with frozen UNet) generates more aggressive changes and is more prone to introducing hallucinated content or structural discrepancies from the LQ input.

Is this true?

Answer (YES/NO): YES